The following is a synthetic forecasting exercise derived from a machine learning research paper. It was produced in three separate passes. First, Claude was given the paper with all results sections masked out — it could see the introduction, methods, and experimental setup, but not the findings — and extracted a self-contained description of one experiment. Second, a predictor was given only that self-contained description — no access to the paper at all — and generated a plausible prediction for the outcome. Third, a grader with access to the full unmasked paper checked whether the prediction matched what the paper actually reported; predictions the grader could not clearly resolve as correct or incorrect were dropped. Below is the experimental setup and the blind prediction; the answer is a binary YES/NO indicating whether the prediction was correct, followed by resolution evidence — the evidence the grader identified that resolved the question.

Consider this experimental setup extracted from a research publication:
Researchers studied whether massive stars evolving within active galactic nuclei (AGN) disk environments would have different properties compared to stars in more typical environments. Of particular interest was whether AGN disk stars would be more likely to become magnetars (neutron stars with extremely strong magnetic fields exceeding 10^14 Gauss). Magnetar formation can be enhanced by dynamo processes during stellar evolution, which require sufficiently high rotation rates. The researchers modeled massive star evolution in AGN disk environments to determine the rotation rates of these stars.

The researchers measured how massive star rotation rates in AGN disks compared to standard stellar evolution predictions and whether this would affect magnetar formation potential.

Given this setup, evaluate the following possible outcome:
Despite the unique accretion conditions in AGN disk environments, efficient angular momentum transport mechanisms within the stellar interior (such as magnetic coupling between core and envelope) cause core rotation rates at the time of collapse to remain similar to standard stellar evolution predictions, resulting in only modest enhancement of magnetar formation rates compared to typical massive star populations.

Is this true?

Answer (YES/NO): NO